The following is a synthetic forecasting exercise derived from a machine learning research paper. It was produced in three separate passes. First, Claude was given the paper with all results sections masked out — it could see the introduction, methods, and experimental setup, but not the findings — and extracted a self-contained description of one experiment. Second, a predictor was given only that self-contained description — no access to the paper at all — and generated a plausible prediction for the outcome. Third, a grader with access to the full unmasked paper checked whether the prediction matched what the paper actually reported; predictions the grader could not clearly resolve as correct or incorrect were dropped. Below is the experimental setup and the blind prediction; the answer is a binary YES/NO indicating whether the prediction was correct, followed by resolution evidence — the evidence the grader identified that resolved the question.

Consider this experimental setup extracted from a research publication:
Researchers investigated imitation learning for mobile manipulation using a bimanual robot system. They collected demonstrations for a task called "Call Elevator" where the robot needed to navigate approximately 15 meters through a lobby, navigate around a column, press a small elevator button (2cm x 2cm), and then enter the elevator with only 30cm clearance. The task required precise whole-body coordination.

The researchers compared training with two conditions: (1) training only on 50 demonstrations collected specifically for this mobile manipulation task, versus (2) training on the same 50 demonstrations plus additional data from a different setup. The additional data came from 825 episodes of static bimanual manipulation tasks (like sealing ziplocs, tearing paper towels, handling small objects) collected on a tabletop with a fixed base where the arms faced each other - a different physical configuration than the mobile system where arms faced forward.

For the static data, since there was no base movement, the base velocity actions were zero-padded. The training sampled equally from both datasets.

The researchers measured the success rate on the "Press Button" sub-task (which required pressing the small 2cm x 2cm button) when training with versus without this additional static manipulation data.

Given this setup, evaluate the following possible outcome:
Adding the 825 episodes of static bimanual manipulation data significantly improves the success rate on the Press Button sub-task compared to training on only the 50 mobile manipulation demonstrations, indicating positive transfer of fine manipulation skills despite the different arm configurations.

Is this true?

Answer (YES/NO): YES